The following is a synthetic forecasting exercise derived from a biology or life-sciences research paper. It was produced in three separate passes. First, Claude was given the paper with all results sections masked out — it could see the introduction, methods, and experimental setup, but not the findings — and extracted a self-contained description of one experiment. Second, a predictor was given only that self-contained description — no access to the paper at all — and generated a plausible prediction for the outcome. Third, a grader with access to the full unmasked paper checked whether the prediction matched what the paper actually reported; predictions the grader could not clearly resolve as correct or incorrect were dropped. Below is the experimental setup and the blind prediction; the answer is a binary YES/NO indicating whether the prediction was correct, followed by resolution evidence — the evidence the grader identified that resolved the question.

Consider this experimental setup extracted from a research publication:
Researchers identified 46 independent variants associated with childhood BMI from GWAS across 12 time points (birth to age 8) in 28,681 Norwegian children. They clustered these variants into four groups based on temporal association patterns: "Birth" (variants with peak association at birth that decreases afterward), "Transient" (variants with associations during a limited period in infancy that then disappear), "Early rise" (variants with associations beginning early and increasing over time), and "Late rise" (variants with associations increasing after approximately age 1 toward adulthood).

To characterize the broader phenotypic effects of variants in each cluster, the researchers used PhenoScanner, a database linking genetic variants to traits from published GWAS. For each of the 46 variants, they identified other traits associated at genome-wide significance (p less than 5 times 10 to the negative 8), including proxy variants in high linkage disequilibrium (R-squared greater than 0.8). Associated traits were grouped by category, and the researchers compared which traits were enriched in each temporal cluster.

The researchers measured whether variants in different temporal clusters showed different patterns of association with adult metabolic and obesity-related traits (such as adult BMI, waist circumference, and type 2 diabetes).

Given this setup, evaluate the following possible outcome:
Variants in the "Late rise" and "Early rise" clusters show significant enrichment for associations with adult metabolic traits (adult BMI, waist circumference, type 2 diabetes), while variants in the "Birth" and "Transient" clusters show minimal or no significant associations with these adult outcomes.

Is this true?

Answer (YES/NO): NO